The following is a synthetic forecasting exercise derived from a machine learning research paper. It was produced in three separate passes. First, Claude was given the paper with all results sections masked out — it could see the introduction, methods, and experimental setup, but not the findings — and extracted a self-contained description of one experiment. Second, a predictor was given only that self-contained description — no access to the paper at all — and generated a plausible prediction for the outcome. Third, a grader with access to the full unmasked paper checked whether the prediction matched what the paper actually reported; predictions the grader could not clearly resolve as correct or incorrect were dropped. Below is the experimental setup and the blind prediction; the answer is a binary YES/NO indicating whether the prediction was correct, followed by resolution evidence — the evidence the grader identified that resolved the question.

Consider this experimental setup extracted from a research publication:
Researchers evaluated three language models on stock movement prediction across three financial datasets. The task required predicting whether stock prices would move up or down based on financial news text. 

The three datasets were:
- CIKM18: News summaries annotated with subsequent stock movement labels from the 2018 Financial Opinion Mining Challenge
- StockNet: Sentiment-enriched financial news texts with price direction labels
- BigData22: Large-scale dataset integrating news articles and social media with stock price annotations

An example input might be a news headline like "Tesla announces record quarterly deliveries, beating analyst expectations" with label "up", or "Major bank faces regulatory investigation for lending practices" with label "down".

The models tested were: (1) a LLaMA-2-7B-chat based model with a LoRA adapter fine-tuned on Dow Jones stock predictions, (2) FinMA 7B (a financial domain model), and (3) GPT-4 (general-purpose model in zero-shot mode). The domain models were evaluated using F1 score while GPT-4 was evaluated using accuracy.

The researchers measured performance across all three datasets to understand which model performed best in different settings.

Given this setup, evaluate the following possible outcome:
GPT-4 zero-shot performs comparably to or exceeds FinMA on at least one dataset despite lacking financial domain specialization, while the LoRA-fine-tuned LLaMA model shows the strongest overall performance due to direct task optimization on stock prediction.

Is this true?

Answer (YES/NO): NO